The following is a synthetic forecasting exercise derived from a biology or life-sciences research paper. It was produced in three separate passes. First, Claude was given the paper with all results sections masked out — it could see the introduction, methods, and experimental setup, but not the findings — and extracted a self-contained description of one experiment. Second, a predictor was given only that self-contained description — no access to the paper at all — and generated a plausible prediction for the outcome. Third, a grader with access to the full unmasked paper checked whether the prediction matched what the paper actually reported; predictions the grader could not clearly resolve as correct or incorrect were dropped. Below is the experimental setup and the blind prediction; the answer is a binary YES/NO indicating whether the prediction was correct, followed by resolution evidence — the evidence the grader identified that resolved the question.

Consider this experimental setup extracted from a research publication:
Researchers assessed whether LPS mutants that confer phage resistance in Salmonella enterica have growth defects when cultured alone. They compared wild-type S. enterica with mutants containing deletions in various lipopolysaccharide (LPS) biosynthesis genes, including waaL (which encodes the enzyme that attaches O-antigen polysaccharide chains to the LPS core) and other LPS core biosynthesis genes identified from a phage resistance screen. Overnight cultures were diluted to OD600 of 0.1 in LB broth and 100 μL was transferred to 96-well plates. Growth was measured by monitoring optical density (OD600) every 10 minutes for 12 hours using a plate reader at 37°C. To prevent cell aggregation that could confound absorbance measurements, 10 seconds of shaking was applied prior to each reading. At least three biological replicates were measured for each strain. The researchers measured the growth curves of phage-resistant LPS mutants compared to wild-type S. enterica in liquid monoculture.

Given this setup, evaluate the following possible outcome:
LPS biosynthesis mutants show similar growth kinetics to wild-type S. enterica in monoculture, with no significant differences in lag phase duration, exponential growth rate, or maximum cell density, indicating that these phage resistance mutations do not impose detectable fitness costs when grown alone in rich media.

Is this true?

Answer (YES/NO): YES